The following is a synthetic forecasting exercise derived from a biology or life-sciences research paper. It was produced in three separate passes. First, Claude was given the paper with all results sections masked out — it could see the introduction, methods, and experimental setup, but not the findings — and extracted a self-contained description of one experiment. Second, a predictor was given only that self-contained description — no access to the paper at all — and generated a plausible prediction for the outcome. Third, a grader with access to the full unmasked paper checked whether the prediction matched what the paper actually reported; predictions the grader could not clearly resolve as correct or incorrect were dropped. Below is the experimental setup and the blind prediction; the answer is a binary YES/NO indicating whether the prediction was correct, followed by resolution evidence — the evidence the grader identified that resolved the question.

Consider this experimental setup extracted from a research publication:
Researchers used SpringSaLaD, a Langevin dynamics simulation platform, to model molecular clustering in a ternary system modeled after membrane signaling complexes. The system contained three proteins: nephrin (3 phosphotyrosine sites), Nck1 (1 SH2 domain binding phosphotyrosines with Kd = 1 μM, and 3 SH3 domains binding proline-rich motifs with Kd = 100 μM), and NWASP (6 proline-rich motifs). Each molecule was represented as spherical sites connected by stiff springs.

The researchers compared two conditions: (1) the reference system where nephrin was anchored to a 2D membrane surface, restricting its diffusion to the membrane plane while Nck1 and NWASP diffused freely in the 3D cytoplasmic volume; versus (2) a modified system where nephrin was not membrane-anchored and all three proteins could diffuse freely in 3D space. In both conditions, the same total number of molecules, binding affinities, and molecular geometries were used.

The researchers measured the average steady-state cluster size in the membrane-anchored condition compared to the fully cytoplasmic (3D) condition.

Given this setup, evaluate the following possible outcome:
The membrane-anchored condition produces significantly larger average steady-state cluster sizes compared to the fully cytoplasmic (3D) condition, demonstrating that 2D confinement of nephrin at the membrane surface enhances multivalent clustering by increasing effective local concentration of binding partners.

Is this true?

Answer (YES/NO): YES